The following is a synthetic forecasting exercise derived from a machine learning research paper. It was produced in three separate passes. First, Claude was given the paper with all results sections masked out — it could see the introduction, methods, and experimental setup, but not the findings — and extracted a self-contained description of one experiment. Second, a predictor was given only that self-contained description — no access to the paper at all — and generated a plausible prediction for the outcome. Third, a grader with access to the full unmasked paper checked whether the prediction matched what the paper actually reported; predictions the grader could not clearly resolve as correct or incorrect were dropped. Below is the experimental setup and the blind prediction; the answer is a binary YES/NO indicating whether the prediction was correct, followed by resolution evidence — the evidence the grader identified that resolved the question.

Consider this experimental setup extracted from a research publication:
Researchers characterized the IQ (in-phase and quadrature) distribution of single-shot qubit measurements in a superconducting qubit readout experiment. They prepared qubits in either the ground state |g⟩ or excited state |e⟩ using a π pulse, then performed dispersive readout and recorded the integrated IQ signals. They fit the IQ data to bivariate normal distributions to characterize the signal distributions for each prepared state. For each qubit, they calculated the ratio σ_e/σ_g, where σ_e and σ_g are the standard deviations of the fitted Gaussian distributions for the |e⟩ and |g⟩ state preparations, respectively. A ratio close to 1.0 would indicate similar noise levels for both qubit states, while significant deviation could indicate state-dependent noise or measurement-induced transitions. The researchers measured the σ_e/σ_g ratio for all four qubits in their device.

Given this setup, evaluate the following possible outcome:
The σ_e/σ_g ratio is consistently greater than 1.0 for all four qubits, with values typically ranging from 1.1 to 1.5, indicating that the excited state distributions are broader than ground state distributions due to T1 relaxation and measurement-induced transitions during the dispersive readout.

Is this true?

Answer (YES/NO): NO